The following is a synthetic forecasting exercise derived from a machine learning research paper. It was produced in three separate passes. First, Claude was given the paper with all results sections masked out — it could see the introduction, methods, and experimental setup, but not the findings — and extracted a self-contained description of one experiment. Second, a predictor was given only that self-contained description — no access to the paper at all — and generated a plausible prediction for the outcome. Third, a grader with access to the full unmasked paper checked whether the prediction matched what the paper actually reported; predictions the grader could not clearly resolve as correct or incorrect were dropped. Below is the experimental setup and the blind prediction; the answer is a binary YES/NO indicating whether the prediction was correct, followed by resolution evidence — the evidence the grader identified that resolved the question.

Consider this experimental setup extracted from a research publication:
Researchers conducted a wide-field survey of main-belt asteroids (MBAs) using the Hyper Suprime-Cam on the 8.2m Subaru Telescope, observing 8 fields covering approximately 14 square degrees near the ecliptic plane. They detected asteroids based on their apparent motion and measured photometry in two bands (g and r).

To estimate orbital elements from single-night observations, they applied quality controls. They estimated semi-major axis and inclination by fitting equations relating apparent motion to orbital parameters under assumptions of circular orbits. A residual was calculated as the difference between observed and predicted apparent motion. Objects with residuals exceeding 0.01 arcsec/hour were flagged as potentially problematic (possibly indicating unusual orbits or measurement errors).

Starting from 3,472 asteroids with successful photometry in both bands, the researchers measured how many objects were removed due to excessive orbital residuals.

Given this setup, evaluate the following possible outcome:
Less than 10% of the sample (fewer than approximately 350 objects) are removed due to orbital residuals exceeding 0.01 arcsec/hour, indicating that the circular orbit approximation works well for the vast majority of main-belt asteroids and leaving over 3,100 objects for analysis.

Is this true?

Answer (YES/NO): YES